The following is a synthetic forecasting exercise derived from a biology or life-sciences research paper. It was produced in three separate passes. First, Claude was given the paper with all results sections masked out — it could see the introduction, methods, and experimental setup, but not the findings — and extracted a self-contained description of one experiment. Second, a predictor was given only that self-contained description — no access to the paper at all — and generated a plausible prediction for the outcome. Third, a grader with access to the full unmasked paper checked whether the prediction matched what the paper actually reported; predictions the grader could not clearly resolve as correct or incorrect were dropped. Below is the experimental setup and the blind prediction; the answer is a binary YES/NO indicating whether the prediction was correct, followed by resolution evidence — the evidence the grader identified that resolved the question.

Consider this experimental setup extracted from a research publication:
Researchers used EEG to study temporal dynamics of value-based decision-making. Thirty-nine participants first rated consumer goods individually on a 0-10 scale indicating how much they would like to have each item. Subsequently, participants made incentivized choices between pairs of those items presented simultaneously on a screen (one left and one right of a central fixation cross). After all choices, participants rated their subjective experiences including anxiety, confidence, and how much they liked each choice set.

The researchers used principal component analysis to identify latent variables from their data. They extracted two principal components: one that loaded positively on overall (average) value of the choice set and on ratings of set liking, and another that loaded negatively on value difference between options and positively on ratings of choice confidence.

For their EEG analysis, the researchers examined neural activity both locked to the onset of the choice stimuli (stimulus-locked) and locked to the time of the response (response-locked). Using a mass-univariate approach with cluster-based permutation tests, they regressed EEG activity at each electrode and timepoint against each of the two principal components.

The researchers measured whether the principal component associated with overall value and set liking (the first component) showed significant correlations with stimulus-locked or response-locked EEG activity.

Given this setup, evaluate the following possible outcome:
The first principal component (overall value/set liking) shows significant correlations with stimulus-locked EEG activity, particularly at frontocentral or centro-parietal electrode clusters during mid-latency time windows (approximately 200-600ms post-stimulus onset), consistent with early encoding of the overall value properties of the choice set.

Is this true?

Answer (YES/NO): NO